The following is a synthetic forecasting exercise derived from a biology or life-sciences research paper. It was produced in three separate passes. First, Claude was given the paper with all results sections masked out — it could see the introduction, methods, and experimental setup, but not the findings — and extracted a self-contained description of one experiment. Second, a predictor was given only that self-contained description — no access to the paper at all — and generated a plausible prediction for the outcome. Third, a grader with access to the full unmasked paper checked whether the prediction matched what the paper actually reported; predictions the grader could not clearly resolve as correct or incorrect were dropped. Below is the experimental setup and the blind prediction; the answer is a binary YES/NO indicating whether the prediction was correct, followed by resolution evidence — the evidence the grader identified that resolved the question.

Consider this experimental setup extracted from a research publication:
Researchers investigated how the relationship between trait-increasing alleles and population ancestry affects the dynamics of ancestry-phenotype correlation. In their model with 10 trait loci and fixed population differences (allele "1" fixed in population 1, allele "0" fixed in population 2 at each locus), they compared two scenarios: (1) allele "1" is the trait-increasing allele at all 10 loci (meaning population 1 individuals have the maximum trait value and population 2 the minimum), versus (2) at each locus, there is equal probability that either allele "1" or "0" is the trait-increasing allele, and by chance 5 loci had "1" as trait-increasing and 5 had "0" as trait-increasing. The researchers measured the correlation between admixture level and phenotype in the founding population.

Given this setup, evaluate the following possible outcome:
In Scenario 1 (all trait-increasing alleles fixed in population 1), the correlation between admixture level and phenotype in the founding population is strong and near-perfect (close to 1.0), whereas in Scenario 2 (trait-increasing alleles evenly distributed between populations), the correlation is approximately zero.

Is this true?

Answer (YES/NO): YES